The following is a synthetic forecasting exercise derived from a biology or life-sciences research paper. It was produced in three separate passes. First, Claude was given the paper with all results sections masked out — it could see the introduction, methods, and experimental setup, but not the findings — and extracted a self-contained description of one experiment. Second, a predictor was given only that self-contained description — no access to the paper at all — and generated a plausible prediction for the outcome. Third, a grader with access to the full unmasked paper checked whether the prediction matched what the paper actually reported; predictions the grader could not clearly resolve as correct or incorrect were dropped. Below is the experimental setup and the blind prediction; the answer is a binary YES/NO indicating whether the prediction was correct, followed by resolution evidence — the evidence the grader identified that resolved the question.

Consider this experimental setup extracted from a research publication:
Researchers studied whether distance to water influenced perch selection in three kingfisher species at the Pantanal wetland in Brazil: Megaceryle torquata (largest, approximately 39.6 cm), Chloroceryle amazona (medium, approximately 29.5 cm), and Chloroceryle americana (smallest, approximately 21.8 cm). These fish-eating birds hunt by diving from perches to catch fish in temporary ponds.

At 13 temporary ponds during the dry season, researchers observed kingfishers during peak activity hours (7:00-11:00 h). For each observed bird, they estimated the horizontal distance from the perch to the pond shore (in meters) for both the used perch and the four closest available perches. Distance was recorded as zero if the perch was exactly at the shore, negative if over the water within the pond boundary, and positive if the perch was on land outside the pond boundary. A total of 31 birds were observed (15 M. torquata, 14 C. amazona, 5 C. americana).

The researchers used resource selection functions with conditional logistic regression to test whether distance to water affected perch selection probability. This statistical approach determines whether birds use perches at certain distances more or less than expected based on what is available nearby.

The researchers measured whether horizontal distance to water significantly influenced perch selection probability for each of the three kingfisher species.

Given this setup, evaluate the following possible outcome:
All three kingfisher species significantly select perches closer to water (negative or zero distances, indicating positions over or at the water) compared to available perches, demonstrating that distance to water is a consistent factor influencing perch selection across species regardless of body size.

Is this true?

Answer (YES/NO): NO